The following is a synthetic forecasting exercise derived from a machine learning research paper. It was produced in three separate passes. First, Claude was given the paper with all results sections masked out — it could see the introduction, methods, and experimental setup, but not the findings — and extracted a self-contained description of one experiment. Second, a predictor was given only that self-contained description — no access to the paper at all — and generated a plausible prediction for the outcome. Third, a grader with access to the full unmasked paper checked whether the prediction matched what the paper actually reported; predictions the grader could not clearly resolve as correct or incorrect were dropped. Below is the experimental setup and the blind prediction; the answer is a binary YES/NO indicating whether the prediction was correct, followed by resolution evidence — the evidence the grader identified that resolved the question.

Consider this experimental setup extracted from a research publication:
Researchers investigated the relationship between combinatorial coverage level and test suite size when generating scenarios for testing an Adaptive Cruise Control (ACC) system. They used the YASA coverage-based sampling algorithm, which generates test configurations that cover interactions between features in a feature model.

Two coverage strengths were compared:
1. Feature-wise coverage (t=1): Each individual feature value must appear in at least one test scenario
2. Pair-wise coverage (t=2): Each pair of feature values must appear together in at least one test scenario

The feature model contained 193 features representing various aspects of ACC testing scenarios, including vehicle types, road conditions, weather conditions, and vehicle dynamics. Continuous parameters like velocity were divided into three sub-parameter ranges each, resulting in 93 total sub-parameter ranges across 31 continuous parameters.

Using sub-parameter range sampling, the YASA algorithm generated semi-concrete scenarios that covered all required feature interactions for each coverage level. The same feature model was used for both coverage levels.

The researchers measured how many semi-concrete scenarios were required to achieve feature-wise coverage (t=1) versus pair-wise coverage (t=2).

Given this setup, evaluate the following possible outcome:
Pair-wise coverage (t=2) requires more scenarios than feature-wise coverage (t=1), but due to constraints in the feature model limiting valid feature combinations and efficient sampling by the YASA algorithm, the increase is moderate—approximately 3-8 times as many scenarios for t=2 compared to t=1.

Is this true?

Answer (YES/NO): NO